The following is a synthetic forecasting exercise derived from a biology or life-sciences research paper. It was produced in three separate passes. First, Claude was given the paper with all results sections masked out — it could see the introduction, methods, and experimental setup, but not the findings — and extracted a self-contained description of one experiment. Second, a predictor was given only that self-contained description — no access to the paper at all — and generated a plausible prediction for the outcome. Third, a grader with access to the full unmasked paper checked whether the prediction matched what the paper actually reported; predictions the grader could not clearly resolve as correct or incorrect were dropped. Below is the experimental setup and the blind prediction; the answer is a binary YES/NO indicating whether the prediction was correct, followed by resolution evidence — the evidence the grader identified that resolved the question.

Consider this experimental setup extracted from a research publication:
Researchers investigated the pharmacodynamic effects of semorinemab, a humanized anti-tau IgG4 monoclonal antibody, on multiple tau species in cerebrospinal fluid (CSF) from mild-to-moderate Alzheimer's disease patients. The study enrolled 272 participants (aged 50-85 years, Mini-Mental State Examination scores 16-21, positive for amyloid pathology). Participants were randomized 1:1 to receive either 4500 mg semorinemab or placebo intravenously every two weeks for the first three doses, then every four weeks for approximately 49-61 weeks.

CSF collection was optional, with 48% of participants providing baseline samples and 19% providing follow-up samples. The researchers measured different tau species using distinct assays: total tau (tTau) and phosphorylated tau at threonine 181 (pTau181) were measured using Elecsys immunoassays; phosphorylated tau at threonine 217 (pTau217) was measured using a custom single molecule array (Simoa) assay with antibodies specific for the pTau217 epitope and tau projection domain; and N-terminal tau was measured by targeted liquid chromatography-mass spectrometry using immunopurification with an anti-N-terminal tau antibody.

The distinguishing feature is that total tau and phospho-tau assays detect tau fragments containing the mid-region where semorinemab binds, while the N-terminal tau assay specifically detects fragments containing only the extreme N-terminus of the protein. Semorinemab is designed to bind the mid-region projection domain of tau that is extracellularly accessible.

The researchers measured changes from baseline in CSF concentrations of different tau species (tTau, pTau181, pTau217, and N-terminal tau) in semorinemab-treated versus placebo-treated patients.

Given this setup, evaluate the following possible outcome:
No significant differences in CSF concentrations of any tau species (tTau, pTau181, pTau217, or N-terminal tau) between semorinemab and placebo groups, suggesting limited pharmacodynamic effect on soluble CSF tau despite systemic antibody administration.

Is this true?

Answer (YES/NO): NO